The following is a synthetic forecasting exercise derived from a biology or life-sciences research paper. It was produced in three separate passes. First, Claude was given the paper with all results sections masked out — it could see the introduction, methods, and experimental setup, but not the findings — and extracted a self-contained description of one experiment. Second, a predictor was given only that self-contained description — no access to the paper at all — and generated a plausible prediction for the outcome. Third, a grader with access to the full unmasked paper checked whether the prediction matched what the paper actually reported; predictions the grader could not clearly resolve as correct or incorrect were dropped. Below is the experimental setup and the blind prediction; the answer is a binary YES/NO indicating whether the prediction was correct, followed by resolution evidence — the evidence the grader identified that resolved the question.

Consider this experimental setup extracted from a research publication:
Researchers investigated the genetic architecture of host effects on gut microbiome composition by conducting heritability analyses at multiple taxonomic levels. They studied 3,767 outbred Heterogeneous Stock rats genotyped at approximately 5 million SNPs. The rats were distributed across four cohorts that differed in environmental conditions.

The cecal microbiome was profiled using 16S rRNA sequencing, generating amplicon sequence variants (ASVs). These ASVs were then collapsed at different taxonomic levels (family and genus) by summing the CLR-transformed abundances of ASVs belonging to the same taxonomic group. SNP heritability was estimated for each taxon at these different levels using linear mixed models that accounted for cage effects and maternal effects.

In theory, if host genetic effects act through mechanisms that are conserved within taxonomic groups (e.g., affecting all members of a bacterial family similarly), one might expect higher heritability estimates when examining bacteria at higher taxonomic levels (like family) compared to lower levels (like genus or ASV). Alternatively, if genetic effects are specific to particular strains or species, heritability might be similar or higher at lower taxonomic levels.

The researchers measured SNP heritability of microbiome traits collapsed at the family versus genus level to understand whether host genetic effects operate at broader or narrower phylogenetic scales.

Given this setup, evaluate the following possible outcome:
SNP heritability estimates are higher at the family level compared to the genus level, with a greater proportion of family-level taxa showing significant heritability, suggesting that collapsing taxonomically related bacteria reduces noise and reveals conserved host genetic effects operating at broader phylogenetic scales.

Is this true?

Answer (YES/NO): NO